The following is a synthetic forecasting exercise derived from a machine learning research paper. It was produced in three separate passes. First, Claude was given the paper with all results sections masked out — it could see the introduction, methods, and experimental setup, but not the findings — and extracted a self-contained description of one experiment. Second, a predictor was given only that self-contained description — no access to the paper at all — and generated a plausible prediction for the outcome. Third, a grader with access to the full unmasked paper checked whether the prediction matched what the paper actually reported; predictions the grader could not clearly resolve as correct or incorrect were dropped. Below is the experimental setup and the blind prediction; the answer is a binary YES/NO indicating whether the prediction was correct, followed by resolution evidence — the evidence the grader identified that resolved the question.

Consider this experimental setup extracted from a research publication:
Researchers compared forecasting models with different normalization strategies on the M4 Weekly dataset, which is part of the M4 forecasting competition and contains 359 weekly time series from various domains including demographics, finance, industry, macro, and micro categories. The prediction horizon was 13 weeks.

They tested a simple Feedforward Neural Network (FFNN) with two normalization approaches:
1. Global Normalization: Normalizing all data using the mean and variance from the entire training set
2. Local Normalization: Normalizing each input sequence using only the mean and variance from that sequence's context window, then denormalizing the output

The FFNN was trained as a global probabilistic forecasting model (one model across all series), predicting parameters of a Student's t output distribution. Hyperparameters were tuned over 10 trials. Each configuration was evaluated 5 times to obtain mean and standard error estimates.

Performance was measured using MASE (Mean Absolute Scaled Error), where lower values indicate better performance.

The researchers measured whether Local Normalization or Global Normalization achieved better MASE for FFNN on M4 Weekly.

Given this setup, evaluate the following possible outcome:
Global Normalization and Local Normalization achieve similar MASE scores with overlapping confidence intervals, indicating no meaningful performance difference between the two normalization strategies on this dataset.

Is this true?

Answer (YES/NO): YES